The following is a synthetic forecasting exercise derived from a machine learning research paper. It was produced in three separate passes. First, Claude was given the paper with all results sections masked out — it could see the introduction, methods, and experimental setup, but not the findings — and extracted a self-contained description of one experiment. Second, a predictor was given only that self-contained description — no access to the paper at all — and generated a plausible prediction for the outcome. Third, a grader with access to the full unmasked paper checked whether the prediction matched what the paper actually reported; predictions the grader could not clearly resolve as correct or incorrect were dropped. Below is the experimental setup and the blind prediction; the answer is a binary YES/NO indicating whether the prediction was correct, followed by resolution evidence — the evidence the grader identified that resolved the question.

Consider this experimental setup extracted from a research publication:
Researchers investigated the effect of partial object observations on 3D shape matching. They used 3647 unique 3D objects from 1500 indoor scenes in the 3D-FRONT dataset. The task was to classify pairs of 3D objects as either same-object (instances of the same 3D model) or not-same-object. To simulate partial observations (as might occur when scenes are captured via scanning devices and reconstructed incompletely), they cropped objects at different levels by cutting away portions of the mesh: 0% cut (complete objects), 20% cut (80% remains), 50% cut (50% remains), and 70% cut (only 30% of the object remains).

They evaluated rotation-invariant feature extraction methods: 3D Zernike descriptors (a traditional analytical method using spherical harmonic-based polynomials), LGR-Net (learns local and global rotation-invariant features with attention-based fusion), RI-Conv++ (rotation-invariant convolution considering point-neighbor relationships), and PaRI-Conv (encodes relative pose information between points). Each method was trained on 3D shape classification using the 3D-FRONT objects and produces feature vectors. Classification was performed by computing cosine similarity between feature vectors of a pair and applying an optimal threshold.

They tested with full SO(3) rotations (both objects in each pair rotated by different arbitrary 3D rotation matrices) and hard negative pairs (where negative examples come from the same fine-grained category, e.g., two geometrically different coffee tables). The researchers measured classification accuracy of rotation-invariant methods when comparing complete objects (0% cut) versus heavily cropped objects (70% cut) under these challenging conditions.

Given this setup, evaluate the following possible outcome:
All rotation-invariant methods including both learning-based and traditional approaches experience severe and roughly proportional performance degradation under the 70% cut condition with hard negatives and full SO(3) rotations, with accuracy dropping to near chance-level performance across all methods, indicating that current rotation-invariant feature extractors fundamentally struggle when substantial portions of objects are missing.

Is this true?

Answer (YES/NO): NO